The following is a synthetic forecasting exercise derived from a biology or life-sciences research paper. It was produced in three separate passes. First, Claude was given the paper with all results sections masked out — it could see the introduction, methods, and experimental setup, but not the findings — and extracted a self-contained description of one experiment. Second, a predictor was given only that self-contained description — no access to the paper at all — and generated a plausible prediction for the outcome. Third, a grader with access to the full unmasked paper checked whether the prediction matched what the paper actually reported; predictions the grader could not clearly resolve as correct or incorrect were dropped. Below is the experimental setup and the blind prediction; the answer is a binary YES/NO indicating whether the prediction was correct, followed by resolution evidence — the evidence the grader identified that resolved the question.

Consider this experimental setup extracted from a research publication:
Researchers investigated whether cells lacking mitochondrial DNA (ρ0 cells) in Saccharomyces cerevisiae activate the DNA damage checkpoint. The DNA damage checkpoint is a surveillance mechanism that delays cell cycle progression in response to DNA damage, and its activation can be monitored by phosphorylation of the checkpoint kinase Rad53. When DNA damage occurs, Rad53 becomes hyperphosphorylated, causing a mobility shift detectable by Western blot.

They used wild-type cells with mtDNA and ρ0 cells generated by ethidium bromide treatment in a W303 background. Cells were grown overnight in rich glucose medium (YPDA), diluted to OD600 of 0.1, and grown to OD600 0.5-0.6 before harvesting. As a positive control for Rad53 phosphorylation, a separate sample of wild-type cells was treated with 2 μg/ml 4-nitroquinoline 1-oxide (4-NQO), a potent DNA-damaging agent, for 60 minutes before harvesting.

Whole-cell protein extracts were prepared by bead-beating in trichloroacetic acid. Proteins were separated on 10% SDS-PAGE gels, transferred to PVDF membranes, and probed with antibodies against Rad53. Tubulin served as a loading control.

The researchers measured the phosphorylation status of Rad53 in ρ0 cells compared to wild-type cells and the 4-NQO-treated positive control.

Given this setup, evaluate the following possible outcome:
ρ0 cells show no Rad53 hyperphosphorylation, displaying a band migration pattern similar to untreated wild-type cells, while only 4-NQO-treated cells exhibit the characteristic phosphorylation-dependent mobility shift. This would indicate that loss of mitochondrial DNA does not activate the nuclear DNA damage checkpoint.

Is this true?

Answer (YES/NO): YES